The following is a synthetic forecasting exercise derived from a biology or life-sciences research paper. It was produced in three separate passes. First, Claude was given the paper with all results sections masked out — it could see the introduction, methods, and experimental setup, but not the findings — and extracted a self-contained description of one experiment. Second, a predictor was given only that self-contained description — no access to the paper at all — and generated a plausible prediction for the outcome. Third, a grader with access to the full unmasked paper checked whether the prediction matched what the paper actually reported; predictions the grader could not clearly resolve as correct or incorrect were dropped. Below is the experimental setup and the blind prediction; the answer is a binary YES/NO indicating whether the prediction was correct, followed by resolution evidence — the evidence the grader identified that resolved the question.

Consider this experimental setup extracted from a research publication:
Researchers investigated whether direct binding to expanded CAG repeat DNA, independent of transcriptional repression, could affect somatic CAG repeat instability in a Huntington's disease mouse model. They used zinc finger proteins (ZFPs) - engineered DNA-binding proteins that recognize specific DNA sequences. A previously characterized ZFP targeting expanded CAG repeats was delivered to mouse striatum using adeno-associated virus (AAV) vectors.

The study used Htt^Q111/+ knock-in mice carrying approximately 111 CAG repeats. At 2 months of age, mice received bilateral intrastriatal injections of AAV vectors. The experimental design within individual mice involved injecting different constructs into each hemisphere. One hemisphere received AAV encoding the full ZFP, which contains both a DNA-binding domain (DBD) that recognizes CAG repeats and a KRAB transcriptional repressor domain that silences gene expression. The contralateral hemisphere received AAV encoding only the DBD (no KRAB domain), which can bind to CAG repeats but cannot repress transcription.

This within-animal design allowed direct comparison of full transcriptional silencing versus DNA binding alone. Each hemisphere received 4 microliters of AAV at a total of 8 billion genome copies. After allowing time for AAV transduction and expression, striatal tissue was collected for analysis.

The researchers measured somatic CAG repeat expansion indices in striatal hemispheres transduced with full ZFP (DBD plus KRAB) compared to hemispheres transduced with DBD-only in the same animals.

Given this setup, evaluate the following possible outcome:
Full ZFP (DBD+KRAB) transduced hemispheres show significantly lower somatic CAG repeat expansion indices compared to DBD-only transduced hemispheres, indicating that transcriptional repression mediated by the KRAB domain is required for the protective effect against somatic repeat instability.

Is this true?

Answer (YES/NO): NO